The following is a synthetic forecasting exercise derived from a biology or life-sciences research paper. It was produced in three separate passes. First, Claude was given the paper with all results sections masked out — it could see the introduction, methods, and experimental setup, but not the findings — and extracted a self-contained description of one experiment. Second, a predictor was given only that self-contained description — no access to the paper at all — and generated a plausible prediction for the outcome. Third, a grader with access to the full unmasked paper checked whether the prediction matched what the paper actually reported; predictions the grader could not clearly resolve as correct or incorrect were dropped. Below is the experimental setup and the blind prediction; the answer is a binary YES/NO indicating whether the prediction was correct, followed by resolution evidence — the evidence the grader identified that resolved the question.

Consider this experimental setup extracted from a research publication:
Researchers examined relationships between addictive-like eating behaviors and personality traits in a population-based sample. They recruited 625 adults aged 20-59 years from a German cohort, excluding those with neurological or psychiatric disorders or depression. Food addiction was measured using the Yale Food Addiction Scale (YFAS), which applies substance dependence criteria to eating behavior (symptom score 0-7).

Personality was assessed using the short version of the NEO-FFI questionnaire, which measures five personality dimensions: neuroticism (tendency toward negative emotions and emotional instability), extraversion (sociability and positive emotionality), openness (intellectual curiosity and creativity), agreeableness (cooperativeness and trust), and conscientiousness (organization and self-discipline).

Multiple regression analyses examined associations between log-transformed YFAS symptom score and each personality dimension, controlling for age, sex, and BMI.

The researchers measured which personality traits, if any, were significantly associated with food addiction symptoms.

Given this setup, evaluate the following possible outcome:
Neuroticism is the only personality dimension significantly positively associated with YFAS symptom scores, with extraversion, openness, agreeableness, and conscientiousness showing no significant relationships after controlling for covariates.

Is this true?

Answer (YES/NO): YES